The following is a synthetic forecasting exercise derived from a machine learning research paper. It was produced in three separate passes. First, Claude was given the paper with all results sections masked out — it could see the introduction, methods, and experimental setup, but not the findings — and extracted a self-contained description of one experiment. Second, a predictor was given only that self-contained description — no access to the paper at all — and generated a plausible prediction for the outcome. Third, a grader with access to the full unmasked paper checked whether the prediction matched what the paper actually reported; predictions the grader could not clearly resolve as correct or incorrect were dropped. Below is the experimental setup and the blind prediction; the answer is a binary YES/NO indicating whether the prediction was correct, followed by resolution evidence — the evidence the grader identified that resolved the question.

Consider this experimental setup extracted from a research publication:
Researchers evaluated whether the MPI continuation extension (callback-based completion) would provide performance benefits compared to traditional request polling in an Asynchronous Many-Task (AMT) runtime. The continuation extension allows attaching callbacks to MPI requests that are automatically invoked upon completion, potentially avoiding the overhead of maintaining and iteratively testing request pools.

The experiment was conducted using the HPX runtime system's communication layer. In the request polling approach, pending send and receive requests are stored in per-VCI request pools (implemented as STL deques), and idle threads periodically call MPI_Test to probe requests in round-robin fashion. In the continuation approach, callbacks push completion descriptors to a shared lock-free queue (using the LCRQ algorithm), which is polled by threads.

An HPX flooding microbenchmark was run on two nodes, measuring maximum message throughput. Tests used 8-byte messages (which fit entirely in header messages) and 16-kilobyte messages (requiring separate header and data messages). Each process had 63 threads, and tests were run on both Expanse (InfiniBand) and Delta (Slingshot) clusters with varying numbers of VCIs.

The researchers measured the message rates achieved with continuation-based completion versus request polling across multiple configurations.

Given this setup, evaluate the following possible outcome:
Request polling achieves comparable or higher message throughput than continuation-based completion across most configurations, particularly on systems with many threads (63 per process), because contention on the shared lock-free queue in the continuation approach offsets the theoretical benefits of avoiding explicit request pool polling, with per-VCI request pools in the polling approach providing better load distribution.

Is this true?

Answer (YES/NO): NO